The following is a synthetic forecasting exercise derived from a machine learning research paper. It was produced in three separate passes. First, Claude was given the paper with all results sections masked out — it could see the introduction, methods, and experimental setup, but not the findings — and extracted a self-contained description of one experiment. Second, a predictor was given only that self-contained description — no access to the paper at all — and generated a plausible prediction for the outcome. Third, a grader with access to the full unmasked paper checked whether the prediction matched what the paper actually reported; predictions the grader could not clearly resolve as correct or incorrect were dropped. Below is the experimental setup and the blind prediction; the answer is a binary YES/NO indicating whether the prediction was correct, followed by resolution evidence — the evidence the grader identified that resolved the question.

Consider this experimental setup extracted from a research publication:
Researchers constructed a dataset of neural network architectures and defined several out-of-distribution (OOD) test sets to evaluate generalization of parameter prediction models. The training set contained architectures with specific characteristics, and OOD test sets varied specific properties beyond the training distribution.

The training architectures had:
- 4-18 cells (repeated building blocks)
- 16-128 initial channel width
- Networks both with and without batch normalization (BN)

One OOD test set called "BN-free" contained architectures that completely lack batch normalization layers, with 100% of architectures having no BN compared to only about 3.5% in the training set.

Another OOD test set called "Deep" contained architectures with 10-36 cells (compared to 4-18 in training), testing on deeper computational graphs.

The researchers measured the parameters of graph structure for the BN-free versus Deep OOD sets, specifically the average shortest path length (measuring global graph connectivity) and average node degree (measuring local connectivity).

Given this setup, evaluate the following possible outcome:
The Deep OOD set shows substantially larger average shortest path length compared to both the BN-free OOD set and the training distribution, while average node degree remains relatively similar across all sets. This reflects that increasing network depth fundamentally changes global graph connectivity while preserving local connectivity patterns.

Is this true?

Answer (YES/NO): YES